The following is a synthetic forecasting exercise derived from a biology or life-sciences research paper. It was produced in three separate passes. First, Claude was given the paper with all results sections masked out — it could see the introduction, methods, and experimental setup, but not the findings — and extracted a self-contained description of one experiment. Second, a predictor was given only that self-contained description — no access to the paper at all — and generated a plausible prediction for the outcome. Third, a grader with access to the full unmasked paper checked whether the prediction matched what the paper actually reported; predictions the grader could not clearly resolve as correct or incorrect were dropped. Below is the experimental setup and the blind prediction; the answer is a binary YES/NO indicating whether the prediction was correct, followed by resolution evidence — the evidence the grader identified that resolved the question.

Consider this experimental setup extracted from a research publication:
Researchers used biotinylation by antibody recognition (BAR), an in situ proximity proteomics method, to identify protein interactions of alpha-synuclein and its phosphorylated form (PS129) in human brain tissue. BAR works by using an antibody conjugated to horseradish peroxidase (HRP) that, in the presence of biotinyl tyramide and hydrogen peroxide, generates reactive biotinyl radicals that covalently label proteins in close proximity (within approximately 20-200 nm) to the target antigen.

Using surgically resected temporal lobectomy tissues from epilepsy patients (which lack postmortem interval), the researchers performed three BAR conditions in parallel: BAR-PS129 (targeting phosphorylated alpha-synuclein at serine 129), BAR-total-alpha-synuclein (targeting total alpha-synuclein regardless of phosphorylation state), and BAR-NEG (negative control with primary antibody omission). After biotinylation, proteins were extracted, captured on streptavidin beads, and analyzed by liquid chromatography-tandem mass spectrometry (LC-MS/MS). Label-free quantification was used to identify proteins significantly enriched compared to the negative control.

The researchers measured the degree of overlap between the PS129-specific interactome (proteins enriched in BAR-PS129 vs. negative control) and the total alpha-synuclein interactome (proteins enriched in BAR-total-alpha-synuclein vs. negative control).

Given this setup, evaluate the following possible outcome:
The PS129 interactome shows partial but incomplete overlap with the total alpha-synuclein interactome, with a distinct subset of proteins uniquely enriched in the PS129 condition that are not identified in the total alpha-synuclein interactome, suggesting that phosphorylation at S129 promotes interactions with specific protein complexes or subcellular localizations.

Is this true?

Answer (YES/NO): YES